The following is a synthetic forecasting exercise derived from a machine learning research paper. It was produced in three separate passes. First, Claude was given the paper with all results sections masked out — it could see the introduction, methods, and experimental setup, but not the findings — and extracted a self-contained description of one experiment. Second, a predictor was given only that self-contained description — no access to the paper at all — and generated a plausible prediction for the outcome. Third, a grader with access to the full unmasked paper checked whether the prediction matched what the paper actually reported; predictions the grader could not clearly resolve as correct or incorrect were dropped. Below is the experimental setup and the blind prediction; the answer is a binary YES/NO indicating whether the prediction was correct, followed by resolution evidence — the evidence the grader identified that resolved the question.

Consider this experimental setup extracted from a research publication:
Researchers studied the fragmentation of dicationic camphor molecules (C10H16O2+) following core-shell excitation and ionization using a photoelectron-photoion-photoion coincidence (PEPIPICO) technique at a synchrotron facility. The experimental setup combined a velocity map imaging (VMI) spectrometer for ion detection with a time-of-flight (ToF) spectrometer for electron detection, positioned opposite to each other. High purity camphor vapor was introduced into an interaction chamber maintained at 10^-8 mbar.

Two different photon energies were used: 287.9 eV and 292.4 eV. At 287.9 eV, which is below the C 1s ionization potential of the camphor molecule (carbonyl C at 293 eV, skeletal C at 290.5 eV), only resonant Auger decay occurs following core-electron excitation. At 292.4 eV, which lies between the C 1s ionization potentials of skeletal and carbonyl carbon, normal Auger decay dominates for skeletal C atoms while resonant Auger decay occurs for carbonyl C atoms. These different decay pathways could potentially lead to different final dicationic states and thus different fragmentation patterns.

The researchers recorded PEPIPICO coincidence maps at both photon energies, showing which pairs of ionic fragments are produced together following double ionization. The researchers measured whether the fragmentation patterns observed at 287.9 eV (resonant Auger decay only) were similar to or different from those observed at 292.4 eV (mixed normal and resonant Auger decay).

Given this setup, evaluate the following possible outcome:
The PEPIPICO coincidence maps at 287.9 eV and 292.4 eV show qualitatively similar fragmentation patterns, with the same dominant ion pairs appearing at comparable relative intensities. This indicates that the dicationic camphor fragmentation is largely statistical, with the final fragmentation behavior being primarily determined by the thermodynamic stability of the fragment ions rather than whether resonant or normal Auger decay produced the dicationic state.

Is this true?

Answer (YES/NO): NO